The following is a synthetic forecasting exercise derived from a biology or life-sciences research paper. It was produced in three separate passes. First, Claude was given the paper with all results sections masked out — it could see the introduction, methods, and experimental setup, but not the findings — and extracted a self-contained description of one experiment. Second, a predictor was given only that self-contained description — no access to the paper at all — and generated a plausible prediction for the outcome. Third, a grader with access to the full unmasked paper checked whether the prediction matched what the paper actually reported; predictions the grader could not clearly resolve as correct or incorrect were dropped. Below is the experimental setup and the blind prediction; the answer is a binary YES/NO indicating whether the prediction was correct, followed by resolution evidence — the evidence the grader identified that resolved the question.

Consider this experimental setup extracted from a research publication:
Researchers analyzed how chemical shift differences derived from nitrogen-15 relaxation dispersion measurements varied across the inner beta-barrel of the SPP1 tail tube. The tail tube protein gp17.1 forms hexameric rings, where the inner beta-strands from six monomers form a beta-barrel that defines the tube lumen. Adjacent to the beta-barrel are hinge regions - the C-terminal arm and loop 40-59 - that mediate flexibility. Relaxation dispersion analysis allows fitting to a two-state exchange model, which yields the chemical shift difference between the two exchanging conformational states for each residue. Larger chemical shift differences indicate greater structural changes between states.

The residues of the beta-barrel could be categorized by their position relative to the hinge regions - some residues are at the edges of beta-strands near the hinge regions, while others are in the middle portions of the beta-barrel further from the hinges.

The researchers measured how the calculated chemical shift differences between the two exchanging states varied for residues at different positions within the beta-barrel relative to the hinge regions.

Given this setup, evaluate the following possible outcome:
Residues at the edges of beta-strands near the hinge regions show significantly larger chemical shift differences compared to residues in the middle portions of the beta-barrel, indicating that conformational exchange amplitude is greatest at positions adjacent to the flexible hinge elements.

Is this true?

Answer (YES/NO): YES